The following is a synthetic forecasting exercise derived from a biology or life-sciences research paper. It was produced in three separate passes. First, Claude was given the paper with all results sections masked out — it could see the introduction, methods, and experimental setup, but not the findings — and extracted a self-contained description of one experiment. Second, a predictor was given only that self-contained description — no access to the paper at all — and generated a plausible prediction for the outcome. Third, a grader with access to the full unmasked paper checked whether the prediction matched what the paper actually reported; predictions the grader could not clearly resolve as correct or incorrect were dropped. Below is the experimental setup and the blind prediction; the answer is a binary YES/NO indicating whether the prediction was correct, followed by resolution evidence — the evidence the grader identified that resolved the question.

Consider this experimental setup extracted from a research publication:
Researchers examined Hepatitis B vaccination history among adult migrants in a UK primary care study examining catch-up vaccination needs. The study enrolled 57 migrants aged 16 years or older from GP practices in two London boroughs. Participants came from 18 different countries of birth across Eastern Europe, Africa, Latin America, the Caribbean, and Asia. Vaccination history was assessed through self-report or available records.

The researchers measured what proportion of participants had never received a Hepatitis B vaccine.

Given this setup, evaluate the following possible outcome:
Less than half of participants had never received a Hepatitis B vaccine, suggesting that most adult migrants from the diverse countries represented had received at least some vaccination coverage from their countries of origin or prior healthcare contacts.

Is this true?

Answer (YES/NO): NO